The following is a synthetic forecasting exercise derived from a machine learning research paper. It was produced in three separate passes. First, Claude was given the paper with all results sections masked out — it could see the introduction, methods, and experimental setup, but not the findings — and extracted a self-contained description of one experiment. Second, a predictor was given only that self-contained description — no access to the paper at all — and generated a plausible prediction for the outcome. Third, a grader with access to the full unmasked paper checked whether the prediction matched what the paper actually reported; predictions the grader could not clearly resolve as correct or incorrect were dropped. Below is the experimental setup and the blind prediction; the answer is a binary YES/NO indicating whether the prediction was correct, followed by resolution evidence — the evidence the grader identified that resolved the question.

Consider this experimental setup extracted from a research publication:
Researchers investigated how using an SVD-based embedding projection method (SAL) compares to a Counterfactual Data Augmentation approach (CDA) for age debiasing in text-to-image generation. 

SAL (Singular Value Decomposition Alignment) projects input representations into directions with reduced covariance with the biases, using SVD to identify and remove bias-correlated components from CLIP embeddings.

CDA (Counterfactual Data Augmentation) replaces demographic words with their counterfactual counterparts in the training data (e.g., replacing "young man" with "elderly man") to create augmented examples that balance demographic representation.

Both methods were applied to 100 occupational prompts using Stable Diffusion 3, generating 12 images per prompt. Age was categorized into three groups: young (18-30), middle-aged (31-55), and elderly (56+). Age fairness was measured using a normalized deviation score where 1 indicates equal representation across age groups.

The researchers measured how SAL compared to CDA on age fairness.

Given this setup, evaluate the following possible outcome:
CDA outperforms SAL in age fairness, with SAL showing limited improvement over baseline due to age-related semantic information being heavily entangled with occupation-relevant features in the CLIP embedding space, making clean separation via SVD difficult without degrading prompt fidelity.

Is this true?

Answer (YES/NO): NO